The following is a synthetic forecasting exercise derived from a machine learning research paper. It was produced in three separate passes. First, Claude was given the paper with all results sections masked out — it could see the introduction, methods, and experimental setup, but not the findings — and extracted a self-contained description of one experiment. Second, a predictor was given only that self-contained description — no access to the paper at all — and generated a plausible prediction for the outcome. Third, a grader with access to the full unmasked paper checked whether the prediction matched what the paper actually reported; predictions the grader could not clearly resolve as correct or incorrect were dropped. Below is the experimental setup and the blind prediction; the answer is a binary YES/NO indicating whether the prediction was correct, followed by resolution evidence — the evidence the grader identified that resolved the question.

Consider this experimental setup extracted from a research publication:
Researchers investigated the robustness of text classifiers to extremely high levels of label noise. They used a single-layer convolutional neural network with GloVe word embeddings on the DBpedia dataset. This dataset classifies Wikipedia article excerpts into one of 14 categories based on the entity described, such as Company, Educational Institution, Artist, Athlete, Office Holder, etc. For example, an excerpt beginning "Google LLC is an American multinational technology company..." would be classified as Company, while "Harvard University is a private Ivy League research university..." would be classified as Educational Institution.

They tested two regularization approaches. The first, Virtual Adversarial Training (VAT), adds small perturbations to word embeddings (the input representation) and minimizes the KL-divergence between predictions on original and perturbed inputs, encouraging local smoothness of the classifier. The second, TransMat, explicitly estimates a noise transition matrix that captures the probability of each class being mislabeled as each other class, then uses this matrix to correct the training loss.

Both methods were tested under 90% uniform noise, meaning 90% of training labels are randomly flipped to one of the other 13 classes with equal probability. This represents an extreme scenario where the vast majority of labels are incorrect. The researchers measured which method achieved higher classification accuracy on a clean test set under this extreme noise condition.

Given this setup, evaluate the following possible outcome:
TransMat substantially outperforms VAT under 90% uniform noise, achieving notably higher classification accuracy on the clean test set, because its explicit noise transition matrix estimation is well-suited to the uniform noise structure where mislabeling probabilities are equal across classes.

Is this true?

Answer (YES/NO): NO